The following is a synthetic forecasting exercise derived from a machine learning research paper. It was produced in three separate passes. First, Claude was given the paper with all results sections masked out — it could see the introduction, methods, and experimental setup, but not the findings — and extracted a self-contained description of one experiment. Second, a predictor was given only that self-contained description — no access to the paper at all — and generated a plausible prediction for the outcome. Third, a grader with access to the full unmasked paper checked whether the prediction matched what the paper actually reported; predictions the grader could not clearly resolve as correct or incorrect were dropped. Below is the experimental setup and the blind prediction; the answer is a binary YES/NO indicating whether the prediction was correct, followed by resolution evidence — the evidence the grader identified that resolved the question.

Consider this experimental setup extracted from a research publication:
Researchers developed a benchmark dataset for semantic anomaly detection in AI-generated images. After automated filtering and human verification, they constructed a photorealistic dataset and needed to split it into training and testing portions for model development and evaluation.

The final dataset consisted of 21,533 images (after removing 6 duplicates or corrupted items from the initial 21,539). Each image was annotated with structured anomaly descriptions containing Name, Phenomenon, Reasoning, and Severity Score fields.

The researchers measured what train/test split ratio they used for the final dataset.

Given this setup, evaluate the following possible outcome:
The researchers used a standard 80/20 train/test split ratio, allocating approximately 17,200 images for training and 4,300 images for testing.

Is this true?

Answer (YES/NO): NO